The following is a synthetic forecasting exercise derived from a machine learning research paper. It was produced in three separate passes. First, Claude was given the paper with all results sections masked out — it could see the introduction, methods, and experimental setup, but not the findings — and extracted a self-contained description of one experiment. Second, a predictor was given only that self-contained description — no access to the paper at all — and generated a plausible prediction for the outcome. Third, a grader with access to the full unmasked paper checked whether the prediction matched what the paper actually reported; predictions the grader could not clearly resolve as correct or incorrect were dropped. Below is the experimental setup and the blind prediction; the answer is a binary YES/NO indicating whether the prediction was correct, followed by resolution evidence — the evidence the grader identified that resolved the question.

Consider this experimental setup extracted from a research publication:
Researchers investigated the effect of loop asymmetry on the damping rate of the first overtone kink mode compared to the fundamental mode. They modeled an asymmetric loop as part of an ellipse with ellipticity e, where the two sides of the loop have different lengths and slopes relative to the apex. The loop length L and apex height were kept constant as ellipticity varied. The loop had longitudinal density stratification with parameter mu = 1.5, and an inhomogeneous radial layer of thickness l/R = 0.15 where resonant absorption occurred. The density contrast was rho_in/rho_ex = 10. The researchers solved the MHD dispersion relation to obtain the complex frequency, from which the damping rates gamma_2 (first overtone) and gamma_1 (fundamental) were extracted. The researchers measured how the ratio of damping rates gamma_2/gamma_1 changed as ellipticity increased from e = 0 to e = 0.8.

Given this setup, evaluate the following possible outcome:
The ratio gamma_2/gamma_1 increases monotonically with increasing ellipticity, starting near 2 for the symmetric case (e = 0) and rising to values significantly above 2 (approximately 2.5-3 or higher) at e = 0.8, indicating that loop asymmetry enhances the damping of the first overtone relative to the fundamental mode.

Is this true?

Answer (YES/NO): NO